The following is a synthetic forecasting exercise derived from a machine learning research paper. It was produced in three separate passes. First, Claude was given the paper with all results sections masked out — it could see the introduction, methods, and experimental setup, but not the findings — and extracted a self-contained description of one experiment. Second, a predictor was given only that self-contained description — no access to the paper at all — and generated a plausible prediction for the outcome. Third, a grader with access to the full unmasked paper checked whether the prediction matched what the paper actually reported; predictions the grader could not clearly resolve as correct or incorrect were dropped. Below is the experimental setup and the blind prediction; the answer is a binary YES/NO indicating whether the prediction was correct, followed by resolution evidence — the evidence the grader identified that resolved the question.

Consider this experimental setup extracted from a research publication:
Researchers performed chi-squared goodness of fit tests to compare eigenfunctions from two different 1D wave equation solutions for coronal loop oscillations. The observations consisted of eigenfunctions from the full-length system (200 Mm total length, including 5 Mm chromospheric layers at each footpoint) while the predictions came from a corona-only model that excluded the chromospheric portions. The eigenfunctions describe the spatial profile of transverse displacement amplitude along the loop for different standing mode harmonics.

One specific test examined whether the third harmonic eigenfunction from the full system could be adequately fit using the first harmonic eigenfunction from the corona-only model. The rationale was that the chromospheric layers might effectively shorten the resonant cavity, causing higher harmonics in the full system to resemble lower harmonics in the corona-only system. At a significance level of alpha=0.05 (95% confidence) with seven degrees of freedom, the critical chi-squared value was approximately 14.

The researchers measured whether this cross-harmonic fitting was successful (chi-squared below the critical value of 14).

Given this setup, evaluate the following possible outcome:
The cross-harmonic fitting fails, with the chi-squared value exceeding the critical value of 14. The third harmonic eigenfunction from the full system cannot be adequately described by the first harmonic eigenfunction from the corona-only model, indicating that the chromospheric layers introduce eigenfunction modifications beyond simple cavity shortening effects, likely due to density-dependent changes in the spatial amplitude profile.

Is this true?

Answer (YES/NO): NO